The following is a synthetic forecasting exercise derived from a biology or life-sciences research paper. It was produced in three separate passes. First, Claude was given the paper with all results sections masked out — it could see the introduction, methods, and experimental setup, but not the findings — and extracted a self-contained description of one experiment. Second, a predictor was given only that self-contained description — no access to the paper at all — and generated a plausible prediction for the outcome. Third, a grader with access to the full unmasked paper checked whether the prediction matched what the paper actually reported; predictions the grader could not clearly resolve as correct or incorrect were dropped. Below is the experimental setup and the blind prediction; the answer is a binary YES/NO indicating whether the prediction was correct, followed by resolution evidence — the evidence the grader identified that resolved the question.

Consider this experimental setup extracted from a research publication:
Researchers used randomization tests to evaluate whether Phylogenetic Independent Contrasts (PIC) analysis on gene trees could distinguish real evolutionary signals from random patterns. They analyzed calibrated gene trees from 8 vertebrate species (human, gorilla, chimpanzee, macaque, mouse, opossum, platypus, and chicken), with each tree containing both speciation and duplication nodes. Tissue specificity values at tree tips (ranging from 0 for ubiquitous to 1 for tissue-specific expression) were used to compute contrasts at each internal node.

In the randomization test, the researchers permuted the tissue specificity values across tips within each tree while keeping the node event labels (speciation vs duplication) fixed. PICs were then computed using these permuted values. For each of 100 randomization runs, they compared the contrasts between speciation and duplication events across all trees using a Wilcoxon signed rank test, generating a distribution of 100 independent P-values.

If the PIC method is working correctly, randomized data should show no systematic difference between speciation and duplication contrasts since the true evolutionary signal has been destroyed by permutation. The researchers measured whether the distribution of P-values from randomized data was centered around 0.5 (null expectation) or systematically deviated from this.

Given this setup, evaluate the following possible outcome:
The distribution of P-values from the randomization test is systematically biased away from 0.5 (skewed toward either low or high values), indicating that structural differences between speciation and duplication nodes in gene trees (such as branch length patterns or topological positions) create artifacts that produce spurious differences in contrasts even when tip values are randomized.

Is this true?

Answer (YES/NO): YES